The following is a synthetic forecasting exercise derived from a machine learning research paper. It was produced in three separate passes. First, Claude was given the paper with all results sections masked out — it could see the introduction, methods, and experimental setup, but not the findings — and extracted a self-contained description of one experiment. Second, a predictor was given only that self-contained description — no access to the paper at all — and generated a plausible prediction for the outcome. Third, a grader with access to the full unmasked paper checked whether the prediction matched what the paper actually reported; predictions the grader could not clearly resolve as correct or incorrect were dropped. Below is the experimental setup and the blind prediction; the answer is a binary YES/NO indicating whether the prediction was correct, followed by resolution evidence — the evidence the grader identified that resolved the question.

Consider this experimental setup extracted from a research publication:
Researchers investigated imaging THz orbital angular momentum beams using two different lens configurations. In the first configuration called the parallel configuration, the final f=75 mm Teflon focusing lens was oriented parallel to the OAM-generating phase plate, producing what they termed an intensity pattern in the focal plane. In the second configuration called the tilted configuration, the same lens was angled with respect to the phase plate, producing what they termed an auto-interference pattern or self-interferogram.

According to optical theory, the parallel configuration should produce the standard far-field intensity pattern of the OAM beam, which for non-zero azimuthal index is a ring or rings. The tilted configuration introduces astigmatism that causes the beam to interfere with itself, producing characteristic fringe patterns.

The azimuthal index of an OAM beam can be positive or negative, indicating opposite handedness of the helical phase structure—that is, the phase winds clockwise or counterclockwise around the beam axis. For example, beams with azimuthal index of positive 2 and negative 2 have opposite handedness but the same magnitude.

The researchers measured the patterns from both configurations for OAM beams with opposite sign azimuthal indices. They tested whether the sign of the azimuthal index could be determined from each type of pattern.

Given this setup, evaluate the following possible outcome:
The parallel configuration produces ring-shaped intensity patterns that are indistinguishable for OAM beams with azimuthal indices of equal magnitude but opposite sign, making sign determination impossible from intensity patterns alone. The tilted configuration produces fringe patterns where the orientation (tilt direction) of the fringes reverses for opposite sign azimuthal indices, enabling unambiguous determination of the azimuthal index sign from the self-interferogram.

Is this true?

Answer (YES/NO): YES